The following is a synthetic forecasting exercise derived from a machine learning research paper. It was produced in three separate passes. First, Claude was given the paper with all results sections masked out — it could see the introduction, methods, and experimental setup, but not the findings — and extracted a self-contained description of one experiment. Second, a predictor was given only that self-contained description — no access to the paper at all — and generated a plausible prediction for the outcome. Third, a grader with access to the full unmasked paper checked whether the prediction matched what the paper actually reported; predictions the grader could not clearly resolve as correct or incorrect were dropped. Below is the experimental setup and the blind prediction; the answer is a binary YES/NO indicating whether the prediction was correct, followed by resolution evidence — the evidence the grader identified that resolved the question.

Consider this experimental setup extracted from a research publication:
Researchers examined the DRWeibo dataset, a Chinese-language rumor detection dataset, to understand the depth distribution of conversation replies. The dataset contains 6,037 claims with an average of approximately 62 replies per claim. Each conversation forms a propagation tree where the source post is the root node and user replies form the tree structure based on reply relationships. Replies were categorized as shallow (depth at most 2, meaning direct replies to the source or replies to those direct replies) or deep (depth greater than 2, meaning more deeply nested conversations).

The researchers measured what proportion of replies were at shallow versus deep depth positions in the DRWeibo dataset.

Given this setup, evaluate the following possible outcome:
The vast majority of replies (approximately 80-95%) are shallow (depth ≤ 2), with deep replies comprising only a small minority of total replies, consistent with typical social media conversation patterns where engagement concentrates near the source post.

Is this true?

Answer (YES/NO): YES